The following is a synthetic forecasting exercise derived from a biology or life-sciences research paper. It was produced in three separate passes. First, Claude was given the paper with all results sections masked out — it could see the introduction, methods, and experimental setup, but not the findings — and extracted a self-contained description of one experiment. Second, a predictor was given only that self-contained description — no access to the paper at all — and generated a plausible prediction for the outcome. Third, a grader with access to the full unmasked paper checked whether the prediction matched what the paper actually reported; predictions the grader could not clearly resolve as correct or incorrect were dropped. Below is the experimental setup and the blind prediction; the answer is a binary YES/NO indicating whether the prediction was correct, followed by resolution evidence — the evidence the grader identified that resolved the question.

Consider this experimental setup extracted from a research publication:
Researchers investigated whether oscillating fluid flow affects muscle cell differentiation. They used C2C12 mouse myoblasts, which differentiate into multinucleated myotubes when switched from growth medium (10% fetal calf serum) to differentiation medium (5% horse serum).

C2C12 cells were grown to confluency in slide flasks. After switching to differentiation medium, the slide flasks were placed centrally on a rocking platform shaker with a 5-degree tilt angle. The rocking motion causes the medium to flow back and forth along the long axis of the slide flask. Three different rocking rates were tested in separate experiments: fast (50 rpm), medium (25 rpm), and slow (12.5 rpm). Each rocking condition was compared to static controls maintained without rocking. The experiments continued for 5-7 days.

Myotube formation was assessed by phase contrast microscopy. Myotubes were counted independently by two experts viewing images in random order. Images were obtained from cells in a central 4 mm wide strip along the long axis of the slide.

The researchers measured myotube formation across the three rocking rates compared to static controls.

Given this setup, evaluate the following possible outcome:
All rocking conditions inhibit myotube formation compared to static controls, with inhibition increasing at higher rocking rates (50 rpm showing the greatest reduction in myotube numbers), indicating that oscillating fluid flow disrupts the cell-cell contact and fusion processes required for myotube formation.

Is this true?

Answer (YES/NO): NO